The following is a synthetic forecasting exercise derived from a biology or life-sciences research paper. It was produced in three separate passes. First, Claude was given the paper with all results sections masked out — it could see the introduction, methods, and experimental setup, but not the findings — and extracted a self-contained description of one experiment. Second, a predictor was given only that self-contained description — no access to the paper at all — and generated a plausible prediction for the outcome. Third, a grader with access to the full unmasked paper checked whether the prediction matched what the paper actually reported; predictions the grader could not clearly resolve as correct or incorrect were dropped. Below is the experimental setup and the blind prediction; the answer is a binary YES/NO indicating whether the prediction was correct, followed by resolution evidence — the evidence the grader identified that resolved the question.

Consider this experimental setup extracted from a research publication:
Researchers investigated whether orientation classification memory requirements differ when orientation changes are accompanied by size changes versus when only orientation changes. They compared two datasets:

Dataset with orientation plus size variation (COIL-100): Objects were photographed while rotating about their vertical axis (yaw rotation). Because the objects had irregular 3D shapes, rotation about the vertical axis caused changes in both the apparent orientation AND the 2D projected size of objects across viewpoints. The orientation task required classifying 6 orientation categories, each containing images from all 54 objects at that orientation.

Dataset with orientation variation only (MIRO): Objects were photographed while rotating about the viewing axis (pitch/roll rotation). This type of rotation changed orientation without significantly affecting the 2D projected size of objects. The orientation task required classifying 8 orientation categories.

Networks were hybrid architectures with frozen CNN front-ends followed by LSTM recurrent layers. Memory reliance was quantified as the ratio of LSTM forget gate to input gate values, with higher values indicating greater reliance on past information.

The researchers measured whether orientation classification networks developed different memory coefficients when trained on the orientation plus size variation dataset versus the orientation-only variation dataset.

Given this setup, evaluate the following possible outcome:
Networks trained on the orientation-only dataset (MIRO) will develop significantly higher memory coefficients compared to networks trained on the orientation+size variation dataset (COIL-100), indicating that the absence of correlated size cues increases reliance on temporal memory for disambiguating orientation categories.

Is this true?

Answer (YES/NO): NO